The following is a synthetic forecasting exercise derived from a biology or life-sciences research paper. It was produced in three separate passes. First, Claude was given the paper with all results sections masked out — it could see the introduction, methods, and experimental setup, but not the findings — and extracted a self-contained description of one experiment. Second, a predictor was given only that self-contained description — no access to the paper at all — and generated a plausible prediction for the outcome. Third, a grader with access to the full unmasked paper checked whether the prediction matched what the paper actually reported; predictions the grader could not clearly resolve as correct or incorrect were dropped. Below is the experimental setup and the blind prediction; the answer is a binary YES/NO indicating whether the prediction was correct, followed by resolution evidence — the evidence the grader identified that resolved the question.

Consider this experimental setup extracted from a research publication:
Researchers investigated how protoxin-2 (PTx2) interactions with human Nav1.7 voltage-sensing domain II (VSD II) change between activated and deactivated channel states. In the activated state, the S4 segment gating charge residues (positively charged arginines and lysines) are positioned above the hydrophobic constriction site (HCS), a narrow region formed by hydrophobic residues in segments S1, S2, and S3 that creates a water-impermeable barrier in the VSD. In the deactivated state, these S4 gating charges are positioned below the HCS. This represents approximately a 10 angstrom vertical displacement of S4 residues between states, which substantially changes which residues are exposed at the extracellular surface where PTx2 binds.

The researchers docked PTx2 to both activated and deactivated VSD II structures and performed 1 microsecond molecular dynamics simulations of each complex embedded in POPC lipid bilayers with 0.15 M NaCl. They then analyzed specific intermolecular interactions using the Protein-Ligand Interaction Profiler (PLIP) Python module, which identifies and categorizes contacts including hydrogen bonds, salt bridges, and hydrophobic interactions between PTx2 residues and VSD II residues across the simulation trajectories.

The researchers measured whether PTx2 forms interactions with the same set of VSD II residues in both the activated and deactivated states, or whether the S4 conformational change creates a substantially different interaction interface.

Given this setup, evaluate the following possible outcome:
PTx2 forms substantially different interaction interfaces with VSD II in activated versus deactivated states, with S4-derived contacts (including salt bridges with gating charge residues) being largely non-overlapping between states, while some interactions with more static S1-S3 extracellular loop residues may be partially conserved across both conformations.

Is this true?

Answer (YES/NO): NO